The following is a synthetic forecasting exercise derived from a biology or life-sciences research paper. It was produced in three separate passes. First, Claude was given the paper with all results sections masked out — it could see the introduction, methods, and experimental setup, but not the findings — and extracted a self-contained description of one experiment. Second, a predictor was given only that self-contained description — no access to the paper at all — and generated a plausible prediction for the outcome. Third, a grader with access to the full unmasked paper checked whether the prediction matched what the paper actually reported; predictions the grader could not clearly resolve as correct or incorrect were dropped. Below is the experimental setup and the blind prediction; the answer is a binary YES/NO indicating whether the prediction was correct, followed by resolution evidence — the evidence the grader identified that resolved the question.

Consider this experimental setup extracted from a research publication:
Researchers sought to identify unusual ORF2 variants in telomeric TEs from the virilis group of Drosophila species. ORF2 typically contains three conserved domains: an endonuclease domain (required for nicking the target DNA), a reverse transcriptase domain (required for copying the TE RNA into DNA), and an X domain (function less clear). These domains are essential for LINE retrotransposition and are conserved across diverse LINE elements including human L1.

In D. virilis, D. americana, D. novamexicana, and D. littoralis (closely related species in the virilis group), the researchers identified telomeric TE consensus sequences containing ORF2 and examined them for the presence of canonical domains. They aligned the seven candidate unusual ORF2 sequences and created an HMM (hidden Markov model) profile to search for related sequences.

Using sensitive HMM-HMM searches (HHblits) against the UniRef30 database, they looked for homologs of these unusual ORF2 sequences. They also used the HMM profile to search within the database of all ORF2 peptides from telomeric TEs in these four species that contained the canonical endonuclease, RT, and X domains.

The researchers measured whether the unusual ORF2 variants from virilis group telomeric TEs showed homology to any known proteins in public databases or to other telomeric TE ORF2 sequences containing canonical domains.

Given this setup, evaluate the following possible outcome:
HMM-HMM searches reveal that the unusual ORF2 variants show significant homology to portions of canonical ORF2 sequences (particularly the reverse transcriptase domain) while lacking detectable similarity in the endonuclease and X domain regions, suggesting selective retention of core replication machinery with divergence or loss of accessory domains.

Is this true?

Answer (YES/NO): NO